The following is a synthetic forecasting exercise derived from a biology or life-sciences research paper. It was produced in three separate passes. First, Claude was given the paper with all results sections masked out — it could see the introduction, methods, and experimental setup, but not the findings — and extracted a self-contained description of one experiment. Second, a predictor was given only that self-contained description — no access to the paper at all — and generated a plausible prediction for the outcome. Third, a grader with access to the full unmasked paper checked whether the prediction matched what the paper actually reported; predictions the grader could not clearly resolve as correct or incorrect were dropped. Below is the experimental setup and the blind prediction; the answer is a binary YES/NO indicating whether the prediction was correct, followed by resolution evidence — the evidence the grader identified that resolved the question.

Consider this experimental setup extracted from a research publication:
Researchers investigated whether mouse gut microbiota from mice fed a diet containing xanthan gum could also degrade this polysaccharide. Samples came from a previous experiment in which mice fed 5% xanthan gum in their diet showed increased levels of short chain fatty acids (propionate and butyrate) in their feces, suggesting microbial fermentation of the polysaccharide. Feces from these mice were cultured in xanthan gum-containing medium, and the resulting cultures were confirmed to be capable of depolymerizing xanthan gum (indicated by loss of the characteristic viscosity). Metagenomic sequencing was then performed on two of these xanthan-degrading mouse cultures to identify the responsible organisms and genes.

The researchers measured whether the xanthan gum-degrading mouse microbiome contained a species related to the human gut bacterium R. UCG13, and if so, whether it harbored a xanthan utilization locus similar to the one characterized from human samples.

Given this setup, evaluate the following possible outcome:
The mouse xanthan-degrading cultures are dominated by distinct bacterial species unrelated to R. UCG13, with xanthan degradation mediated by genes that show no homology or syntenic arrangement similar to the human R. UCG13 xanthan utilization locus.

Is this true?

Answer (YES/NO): NO